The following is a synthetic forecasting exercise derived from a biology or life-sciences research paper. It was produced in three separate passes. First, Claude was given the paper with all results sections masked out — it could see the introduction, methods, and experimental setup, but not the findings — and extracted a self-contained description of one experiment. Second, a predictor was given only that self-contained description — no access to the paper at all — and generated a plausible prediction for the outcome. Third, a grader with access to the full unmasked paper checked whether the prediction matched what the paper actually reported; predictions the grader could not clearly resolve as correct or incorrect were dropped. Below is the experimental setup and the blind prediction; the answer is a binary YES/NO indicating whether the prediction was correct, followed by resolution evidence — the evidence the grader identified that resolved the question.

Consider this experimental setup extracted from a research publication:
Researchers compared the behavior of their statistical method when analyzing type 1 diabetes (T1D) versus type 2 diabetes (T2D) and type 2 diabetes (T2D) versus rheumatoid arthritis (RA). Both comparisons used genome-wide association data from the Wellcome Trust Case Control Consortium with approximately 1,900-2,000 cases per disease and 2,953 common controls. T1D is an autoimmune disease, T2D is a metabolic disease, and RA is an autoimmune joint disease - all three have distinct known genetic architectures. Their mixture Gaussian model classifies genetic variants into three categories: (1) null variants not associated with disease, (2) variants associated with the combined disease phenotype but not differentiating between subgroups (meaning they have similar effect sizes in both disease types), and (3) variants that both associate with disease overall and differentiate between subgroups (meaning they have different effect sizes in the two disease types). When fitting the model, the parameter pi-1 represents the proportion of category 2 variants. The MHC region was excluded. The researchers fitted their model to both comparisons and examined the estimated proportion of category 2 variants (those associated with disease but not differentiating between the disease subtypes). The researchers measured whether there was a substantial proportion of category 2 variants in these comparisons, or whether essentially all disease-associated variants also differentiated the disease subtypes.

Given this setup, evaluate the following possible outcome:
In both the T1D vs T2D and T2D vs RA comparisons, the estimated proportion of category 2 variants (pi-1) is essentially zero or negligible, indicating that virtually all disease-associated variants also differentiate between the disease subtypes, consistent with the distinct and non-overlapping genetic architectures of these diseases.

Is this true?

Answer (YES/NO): YES